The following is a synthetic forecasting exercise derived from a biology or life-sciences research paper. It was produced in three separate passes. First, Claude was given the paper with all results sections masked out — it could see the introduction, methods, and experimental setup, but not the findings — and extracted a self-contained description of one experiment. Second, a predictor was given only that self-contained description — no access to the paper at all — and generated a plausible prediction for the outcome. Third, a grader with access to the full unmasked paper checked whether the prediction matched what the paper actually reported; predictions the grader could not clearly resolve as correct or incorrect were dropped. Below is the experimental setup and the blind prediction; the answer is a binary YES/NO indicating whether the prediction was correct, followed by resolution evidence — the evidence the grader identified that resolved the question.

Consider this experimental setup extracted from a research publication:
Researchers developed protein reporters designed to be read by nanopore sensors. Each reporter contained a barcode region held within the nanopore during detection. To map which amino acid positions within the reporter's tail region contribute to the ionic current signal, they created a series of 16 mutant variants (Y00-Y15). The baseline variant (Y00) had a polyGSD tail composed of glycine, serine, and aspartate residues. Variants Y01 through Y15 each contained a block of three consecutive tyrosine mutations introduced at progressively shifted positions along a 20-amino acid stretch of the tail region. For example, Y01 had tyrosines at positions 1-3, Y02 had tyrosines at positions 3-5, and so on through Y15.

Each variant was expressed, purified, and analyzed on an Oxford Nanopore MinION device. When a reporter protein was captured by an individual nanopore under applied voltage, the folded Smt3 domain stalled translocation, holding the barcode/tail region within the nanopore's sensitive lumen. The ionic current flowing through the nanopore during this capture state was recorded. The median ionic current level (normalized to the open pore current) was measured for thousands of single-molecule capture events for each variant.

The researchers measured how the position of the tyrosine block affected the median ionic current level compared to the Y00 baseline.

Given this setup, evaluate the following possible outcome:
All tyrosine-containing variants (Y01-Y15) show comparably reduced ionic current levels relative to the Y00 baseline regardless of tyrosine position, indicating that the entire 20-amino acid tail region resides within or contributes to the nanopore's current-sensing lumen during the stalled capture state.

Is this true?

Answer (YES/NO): NO